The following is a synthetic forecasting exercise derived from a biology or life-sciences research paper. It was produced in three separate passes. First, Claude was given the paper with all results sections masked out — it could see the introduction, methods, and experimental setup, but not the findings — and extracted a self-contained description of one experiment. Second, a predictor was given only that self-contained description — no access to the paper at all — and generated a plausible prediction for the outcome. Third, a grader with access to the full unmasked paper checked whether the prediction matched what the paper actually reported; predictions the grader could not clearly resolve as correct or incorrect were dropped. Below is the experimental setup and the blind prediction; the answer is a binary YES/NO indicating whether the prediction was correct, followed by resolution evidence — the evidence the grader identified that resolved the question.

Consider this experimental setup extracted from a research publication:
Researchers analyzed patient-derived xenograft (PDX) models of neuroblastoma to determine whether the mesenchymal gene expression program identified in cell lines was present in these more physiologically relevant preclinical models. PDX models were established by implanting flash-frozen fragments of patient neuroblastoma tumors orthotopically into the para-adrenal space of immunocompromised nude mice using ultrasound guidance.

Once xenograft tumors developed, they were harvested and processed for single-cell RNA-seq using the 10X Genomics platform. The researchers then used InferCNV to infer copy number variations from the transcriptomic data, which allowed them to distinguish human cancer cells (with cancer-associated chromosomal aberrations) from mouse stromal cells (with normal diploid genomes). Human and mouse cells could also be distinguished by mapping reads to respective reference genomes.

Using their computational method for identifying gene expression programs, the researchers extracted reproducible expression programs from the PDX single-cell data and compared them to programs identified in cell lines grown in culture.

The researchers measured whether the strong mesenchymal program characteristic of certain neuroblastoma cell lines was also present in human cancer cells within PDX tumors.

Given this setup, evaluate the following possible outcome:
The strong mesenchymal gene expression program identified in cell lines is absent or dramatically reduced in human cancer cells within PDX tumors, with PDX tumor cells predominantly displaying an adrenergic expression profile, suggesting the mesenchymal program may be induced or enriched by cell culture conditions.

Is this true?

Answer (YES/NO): YES